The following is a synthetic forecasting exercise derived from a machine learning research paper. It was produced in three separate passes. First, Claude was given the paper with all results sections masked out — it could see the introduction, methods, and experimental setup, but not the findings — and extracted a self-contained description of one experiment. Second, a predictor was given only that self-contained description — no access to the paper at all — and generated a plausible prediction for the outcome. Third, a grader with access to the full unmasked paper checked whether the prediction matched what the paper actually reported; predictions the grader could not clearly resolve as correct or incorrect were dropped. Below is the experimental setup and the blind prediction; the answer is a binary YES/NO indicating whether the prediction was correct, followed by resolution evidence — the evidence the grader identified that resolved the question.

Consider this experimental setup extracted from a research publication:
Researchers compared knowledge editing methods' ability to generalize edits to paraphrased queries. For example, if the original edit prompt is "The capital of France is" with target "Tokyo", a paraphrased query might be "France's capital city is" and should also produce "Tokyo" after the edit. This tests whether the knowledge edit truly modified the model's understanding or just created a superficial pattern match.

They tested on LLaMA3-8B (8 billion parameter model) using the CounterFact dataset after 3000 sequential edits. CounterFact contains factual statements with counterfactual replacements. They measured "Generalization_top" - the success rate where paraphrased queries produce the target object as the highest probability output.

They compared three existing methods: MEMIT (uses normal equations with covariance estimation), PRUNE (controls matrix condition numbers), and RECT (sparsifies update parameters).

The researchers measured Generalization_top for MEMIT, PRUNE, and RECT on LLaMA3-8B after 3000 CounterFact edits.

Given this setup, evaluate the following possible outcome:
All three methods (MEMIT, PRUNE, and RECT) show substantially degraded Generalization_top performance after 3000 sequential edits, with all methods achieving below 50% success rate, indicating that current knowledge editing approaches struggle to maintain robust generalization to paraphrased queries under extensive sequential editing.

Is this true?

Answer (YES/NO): YES